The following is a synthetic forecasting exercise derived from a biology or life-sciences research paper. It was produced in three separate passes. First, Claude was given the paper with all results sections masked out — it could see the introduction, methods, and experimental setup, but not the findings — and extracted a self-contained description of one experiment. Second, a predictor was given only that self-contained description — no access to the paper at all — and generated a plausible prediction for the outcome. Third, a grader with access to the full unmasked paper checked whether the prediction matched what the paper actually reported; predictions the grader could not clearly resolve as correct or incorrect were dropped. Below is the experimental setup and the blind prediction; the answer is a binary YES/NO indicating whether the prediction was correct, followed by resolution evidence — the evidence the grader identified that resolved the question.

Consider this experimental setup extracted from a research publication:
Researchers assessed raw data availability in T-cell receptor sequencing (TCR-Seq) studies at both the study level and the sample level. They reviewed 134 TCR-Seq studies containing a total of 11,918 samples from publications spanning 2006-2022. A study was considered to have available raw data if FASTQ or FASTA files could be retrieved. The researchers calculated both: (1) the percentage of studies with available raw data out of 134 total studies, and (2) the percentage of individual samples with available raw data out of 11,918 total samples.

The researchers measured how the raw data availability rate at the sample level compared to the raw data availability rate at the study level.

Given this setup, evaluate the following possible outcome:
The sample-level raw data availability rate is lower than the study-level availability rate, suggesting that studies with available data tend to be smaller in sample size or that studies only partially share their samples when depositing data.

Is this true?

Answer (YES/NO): YES